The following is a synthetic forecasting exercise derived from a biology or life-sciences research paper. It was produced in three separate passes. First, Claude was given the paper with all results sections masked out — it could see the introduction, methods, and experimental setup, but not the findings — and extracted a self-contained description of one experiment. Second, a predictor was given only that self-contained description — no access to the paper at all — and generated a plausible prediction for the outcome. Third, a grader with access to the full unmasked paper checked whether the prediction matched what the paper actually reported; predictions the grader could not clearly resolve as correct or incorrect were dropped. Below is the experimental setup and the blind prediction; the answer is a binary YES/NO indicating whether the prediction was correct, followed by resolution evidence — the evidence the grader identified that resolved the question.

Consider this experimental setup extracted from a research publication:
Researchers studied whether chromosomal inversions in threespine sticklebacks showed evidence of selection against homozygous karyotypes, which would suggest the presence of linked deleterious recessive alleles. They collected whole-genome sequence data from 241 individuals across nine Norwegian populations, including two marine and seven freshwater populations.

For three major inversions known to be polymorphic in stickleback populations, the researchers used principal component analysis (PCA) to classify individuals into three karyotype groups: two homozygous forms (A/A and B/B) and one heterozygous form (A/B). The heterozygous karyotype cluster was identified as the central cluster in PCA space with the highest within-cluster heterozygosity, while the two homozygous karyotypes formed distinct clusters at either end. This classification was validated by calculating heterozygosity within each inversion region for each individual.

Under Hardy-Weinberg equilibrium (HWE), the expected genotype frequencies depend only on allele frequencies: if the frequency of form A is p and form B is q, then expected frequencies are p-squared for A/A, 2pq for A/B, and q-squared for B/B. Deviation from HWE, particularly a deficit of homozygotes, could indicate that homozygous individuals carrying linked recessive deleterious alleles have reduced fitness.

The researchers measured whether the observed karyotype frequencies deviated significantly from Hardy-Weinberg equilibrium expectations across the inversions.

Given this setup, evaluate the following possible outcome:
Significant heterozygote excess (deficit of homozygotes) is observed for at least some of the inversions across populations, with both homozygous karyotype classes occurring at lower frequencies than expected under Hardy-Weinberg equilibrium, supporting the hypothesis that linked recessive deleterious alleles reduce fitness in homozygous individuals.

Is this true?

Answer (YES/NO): NO